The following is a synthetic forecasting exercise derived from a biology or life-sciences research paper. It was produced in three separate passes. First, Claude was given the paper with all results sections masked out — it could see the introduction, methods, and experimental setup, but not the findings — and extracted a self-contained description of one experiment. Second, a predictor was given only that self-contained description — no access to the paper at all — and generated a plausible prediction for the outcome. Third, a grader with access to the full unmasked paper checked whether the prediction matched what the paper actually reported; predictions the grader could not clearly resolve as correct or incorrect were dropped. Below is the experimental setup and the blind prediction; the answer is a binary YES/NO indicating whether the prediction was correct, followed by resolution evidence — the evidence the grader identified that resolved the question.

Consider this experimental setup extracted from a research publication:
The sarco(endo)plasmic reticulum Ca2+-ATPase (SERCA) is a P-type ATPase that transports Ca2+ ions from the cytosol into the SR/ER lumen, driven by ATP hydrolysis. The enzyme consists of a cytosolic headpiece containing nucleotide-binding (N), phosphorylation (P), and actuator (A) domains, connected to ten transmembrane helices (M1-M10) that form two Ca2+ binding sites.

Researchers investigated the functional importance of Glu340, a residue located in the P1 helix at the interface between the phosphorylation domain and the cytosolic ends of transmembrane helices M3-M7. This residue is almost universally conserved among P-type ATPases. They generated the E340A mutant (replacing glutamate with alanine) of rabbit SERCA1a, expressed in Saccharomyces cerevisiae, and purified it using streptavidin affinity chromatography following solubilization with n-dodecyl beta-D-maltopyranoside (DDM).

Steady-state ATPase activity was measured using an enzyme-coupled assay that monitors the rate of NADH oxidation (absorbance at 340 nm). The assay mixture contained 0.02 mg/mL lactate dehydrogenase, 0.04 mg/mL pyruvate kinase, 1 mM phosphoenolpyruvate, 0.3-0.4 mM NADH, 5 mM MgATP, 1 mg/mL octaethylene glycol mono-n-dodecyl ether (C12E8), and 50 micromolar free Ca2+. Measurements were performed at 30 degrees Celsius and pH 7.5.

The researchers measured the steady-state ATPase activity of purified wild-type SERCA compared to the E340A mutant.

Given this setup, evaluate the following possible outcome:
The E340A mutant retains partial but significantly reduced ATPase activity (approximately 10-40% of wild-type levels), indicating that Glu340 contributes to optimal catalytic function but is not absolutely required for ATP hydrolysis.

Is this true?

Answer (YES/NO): YES